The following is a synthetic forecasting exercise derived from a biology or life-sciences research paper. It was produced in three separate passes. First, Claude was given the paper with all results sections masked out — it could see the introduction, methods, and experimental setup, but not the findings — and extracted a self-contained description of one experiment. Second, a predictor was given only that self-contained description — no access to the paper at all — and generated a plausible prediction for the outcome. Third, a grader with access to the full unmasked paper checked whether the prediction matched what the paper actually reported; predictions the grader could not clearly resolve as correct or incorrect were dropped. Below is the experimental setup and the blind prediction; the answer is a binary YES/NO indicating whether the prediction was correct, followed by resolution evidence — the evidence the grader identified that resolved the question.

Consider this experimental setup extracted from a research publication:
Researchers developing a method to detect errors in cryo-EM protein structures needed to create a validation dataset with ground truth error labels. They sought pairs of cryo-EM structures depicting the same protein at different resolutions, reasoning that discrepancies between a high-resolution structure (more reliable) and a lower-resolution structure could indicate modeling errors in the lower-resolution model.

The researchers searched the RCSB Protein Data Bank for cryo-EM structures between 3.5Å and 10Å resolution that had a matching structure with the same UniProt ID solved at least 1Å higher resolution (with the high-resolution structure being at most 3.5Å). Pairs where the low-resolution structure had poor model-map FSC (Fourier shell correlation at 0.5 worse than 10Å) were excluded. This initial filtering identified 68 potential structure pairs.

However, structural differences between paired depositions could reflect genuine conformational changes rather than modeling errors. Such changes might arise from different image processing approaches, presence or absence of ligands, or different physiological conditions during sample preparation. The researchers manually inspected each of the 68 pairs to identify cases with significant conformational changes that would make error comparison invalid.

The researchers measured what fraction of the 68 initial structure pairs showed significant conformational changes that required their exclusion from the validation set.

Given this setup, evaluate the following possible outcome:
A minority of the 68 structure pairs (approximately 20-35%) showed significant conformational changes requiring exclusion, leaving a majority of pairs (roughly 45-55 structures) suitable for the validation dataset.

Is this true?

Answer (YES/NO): NO